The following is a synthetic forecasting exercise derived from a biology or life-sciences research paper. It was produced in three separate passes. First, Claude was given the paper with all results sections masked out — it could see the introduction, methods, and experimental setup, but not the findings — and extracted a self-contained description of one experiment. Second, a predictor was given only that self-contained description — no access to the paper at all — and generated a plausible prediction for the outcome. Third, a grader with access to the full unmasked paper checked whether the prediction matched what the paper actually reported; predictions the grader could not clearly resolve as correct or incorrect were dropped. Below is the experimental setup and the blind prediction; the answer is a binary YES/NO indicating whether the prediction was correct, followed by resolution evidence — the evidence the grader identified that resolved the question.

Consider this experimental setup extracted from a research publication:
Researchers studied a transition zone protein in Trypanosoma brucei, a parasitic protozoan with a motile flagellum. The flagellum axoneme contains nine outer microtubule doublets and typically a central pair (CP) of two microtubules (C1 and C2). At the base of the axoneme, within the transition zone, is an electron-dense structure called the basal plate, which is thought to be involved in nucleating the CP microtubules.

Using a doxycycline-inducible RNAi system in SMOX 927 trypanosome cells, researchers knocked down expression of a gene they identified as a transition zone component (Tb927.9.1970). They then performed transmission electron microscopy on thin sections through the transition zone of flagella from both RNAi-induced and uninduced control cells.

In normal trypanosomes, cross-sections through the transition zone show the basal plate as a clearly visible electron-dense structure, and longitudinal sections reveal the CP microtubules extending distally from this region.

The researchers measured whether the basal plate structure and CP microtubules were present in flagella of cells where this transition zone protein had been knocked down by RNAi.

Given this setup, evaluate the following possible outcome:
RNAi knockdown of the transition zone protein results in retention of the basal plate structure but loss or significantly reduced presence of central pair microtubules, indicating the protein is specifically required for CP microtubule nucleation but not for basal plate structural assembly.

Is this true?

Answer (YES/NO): NO